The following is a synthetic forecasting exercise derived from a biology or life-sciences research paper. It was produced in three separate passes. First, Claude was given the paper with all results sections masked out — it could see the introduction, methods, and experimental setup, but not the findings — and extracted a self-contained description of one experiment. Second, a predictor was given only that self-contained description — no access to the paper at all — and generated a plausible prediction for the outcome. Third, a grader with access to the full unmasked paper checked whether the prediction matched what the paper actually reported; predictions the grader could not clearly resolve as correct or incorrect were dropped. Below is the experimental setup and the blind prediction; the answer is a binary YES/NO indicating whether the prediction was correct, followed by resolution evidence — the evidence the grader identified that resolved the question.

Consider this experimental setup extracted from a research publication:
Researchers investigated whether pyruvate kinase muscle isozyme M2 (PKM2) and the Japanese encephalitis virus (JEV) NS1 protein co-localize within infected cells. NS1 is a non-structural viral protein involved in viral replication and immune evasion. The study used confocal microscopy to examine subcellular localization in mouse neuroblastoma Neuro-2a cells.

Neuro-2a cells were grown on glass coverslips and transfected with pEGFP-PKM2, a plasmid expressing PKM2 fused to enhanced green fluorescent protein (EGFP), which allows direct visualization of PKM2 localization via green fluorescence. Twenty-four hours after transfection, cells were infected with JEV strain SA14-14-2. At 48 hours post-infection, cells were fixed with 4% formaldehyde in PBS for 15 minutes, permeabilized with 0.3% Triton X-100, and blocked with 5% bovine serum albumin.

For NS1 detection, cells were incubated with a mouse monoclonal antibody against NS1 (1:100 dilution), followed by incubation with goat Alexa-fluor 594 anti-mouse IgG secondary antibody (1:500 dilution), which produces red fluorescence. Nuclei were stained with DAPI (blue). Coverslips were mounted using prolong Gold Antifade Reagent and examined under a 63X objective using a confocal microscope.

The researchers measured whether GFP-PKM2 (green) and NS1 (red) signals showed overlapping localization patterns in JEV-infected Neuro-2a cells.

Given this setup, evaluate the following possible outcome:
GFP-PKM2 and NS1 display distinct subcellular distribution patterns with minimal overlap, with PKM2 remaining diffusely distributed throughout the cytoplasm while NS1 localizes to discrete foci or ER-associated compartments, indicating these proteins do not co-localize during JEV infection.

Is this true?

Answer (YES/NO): NO